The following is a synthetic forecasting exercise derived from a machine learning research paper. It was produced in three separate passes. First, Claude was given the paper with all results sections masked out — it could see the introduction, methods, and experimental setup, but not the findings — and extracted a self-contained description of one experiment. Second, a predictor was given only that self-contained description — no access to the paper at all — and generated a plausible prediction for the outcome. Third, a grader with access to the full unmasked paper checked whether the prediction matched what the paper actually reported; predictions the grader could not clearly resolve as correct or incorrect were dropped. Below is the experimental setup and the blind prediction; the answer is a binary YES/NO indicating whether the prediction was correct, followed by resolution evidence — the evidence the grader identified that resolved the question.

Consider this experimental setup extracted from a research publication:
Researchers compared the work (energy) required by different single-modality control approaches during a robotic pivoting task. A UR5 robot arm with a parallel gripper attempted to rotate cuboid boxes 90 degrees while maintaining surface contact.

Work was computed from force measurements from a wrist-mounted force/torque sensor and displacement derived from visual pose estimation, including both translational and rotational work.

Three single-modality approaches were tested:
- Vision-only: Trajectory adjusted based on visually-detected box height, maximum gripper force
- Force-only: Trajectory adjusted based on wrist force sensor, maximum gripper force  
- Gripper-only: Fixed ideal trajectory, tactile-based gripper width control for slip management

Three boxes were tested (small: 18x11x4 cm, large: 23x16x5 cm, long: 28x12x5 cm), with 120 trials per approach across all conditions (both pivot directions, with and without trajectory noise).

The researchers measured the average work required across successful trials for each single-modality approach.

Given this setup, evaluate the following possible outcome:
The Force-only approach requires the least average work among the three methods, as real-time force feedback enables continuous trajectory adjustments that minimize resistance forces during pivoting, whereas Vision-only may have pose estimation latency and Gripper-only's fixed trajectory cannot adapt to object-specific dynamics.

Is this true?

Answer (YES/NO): NO